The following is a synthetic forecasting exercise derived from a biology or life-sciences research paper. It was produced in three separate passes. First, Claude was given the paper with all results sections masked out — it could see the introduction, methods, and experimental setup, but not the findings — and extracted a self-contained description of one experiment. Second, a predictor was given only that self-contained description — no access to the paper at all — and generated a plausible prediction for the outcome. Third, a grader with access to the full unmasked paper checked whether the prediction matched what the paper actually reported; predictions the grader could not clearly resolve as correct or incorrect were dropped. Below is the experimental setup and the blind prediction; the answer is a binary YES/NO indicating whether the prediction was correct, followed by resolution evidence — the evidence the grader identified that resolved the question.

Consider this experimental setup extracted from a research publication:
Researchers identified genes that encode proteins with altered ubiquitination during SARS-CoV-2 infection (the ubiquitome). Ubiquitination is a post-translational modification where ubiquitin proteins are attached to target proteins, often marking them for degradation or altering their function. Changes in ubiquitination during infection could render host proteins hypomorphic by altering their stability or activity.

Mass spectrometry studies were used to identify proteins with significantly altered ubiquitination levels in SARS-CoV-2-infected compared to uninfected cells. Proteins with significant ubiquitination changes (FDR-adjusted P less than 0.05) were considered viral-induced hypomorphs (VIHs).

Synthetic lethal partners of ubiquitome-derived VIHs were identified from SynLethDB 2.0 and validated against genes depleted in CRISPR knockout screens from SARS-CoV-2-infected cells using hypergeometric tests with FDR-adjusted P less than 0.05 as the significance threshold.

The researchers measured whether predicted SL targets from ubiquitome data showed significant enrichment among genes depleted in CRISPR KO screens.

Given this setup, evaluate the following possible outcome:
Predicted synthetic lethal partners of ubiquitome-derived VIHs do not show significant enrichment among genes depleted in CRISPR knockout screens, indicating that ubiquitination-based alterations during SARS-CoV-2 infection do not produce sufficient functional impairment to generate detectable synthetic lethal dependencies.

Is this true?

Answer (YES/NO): NO